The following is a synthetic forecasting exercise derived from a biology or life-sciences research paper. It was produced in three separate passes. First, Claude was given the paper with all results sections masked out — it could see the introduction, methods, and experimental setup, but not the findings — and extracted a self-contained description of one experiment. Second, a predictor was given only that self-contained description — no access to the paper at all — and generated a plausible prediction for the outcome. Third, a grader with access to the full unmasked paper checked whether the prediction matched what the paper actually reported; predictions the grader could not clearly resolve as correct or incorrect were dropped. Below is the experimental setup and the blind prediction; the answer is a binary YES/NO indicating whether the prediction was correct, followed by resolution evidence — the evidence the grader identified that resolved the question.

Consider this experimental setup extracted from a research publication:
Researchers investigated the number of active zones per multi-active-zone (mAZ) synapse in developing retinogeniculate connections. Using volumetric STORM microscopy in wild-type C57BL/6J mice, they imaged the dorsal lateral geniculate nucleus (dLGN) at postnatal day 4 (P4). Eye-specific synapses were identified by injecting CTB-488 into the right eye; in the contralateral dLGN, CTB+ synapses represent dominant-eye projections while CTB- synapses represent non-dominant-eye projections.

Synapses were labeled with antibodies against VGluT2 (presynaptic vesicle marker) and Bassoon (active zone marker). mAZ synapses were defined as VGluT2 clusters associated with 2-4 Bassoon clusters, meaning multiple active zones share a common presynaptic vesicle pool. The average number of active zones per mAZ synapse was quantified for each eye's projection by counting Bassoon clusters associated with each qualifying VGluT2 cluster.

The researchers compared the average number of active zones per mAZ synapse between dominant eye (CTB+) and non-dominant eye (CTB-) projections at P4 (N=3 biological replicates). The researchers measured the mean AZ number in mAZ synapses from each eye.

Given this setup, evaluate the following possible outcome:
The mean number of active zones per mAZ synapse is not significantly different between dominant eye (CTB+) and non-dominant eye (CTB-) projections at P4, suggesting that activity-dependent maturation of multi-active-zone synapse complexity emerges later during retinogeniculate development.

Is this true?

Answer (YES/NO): NO